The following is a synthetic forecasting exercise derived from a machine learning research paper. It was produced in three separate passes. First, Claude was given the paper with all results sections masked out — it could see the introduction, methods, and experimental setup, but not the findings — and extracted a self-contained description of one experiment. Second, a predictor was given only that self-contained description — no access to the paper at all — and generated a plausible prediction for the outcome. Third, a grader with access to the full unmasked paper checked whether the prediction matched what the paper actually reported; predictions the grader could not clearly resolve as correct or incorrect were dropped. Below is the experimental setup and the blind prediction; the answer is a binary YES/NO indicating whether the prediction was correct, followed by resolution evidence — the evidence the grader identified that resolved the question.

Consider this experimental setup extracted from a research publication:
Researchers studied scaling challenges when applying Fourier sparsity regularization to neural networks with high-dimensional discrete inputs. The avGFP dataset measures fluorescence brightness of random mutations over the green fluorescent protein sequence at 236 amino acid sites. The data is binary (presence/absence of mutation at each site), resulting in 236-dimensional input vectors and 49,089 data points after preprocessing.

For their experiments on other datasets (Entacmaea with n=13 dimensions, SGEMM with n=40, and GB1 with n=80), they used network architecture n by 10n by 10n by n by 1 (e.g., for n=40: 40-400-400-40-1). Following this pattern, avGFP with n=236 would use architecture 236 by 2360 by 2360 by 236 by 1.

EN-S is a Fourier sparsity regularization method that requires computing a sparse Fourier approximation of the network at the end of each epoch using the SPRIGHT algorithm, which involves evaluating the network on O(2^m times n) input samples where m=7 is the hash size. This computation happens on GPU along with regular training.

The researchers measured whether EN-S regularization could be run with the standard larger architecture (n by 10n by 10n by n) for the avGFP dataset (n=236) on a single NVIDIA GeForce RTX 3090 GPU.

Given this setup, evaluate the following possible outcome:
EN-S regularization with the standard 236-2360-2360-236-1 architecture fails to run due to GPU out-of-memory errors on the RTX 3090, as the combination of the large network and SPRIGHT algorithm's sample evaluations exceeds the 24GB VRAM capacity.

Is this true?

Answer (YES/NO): NO